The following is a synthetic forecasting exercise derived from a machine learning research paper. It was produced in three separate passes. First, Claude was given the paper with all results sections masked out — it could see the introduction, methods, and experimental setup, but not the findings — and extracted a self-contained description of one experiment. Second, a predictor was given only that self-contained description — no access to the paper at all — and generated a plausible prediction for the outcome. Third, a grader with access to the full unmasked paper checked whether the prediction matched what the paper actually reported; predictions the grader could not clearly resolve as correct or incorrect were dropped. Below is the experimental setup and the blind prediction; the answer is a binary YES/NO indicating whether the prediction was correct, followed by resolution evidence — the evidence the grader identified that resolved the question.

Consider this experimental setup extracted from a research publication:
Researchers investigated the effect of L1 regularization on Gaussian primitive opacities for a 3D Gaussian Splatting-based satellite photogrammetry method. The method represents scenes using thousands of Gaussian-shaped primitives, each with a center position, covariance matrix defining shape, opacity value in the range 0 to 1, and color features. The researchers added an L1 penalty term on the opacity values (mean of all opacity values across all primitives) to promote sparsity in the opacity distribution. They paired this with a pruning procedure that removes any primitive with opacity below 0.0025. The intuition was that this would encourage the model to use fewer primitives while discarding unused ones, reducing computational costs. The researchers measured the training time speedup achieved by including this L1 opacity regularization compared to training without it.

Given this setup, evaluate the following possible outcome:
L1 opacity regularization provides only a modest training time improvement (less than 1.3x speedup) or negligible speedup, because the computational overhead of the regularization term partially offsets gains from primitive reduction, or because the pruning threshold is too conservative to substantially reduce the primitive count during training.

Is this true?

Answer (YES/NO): NO